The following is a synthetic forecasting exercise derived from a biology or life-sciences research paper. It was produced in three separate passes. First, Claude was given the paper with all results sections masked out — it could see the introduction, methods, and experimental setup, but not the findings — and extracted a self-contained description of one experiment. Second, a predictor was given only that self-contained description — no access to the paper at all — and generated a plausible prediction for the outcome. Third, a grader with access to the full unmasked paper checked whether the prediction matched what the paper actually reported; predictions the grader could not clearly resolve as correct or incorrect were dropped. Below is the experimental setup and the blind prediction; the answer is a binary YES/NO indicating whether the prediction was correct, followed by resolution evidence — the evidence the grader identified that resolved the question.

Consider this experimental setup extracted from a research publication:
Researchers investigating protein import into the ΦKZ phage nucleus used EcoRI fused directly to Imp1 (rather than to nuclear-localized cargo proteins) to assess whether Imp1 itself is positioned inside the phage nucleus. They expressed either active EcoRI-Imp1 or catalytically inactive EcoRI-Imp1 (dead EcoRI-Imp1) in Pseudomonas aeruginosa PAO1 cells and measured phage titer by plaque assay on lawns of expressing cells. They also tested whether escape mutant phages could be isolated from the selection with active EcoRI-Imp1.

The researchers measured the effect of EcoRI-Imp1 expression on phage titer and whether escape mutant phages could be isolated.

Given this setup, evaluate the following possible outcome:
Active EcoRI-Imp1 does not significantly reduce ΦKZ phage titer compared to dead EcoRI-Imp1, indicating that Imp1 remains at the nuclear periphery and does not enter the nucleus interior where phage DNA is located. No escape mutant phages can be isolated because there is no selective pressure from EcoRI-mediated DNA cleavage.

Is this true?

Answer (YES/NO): NO